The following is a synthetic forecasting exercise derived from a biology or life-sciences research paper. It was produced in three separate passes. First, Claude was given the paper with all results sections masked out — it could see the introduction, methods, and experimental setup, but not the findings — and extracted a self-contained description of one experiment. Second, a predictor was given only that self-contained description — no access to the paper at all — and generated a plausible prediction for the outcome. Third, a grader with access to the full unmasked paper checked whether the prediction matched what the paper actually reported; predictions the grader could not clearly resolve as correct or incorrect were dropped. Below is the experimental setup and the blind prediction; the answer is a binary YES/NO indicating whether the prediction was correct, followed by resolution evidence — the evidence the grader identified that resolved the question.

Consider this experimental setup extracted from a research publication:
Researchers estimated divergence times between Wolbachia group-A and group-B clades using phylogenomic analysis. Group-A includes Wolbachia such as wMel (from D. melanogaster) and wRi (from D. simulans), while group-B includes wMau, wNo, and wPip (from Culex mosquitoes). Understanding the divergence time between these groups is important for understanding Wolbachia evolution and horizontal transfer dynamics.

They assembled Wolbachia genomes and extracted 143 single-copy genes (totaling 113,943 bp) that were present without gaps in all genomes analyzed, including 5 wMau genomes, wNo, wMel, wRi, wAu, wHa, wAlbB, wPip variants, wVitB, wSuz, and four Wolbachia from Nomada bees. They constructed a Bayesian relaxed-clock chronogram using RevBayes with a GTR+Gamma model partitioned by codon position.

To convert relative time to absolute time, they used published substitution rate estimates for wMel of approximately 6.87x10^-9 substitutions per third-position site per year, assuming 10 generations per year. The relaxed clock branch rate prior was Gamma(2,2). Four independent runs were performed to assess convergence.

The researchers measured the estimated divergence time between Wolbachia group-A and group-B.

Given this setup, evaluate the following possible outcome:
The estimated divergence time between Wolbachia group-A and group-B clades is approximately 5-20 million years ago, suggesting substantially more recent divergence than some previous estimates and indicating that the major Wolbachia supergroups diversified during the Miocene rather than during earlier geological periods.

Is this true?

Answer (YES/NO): NO